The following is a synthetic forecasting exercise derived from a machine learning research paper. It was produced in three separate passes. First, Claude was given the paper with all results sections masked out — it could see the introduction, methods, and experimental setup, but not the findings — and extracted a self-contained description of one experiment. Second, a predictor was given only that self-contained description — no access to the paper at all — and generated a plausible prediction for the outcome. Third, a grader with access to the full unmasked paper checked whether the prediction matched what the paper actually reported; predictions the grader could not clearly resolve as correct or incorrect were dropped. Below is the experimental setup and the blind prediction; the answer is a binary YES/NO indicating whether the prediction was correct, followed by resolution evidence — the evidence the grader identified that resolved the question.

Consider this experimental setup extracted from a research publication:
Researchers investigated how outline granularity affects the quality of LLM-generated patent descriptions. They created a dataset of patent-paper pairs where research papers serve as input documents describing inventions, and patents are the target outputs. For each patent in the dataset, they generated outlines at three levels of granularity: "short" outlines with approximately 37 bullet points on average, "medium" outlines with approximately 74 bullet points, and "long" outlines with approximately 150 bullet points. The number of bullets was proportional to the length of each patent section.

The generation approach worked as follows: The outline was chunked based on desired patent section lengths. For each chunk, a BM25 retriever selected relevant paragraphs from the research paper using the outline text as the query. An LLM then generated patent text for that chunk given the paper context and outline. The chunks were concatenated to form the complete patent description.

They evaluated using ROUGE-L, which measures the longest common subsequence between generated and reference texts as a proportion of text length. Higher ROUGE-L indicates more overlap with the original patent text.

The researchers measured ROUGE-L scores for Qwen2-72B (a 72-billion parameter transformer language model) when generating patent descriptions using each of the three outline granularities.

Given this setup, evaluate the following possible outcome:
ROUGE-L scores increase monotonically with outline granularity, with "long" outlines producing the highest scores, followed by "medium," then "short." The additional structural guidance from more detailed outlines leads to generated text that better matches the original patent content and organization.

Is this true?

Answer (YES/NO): NO